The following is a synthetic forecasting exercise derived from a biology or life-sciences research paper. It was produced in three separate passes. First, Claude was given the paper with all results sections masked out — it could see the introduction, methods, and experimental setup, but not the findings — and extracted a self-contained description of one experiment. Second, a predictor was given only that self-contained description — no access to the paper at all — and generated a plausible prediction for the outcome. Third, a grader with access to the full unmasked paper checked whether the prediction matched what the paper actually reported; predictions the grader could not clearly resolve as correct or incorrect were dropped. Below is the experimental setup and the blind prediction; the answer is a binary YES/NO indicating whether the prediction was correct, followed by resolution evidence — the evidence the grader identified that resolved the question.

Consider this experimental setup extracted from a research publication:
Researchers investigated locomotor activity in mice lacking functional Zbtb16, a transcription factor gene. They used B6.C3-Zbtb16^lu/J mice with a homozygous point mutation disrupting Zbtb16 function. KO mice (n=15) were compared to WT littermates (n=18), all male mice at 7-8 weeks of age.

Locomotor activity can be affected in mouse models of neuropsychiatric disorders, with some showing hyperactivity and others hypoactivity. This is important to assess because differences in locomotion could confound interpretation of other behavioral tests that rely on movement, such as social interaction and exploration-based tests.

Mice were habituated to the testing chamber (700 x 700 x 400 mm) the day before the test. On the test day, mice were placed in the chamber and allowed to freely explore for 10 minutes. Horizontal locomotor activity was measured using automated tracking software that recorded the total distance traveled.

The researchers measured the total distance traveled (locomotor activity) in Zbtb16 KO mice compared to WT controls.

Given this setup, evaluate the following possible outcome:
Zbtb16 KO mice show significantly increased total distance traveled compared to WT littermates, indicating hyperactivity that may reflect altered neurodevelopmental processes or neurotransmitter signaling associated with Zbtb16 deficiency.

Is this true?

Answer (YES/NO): NO